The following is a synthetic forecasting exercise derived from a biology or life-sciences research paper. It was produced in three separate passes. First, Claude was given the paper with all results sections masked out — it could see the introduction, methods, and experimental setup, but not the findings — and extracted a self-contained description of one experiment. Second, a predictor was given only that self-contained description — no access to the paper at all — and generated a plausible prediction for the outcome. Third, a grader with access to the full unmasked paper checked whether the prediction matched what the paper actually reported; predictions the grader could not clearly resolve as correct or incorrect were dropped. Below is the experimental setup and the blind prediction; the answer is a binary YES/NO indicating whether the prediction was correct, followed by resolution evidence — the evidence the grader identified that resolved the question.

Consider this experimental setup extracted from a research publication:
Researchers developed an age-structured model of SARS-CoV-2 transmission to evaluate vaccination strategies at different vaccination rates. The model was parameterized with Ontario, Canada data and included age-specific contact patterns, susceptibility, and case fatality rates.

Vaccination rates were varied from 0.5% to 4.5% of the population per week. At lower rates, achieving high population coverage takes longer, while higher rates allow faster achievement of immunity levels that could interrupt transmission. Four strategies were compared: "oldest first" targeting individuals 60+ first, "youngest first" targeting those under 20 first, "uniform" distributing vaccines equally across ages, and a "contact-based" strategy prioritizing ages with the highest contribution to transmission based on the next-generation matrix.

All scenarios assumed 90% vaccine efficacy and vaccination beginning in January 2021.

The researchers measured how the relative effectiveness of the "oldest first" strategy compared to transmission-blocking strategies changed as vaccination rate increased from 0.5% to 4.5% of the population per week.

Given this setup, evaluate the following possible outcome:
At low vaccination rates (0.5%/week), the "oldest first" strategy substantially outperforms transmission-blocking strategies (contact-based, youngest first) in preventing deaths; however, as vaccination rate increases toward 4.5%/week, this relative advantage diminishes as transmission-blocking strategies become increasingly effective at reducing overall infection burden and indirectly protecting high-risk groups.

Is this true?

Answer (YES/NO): NO